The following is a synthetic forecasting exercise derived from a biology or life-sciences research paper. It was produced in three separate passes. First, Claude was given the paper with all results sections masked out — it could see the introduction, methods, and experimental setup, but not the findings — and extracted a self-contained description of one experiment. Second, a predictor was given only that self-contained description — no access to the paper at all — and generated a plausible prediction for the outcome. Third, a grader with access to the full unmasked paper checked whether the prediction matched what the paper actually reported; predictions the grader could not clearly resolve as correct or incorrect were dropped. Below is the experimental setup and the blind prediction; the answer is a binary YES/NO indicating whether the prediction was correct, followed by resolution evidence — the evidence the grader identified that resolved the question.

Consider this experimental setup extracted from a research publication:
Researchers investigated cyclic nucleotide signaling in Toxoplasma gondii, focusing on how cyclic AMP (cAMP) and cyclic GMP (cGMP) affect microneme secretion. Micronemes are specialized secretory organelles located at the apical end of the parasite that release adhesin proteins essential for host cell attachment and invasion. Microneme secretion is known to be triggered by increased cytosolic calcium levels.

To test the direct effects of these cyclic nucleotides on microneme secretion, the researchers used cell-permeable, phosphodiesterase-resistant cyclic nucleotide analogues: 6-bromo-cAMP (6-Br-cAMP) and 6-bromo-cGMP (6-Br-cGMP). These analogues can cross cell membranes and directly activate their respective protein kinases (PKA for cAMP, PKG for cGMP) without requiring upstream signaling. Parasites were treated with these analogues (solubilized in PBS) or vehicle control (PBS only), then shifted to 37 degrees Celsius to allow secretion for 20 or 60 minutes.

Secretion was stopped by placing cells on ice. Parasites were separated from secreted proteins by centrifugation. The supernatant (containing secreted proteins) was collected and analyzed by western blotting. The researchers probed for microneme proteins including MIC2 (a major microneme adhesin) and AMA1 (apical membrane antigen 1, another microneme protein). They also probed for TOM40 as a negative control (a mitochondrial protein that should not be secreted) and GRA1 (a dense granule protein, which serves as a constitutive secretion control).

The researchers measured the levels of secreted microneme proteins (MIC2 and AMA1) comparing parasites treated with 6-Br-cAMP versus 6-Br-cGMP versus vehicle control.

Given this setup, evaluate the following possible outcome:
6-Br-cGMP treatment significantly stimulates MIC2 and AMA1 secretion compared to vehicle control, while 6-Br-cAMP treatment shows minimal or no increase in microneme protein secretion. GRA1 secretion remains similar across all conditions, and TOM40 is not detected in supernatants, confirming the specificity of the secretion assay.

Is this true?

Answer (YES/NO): NO